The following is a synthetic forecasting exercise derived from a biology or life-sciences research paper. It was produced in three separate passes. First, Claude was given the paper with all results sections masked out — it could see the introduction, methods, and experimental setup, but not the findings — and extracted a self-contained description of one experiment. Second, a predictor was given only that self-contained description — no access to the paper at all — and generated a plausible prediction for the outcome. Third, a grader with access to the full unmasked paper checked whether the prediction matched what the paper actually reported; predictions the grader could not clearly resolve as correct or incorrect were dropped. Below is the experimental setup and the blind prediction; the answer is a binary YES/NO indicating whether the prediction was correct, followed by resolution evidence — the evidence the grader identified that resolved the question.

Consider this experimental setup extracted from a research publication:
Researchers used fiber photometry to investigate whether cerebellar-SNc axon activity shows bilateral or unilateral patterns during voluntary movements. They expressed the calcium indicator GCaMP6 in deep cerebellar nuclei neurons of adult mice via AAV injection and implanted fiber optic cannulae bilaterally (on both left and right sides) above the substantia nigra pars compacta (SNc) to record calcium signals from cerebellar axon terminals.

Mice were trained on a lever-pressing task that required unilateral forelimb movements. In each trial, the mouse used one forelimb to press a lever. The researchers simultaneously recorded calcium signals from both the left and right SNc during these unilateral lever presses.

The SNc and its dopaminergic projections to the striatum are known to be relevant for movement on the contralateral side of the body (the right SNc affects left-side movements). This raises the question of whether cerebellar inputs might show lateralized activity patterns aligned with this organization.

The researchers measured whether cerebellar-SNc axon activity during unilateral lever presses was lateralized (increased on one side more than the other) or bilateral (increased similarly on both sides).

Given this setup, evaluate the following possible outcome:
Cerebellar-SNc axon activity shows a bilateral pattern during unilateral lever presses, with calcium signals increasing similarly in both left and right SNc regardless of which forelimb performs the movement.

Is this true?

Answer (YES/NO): YES